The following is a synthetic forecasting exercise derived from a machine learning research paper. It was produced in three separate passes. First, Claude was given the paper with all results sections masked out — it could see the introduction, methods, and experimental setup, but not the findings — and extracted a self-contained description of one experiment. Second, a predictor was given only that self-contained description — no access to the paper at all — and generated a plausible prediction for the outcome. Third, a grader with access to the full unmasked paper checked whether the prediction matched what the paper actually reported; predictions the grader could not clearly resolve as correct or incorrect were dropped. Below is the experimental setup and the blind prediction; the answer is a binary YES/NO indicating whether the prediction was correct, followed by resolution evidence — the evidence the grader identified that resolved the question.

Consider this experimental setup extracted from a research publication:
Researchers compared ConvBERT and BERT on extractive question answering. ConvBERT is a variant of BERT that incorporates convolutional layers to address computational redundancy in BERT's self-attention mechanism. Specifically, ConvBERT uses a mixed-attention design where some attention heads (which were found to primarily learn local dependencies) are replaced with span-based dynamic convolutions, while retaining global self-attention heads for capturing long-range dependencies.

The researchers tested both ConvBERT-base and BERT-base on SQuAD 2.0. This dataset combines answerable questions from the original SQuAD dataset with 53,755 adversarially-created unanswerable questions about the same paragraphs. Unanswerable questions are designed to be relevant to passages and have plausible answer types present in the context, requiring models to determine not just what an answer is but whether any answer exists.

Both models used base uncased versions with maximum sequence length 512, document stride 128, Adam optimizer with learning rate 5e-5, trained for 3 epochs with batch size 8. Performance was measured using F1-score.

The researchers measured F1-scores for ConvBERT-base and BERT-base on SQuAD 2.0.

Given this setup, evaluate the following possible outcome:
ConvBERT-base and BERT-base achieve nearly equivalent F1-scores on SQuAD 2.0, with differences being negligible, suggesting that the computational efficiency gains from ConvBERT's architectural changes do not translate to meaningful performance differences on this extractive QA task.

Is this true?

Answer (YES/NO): NO